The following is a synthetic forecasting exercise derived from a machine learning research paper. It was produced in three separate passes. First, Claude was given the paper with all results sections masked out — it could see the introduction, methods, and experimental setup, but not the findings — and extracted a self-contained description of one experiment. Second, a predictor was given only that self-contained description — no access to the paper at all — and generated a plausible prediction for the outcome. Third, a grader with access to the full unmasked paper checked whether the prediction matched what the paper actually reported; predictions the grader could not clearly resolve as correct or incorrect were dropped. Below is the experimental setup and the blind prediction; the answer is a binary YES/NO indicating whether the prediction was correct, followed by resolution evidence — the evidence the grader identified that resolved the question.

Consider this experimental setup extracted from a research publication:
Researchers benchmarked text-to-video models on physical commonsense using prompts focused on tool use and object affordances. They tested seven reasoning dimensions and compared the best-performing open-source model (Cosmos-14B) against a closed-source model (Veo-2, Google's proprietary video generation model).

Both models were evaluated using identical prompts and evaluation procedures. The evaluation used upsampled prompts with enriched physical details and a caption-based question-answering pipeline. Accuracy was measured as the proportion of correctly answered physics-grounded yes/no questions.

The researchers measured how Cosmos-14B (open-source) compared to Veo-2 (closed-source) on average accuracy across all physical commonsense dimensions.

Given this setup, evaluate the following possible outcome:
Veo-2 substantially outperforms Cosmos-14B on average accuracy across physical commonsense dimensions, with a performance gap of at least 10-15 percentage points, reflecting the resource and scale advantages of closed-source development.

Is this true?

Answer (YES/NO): NO